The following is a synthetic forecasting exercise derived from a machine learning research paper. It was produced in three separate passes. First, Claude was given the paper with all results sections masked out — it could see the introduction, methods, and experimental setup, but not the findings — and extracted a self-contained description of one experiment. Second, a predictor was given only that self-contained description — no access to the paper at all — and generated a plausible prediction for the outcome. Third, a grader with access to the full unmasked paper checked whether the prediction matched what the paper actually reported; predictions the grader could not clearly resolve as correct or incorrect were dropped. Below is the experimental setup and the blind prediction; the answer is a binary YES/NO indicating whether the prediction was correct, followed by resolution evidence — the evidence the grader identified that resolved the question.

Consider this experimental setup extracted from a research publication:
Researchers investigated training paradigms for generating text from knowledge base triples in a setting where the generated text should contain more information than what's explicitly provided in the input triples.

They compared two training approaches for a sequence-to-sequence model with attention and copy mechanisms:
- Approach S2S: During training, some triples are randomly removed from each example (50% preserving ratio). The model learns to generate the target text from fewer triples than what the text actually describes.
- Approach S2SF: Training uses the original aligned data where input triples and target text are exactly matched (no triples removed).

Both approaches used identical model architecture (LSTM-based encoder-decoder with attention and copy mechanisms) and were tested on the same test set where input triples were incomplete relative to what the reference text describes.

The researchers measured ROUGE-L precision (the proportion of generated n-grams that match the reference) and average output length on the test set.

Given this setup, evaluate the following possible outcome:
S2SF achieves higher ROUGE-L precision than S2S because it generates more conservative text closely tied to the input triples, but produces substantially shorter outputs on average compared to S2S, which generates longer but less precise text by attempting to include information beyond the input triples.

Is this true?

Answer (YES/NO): YES